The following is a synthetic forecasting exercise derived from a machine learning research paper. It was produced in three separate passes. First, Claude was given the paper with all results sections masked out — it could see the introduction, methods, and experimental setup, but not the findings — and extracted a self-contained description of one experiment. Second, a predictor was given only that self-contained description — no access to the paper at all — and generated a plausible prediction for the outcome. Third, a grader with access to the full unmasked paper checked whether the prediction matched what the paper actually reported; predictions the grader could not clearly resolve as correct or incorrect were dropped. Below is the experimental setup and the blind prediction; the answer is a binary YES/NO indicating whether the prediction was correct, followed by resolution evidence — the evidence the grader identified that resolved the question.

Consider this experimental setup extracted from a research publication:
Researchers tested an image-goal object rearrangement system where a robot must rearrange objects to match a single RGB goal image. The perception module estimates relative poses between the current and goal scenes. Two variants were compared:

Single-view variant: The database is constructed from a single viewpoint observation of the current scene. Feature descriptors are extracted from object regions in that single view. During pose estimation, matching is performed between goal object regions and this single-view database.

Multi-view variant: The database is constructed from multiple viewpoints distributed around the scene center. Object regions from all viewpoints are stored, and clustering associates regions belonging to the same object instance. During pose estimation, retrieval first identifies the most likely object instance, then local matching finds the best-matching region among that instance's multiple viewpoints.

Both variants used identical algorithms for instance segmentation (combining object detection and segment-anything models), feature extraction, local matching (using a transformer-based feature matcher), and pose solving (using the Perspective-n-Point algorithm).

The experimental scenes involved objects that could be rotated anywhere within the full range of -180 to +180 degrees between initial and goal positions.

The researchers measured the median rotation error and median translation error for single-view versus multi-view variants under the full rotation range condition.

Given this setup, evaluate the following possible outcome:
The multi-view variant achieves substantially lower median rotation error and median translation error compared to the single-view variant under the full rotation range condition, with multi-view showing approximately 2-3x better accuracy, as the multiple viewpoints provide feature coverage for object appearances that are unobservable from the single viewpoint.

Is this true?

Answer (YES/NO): NO